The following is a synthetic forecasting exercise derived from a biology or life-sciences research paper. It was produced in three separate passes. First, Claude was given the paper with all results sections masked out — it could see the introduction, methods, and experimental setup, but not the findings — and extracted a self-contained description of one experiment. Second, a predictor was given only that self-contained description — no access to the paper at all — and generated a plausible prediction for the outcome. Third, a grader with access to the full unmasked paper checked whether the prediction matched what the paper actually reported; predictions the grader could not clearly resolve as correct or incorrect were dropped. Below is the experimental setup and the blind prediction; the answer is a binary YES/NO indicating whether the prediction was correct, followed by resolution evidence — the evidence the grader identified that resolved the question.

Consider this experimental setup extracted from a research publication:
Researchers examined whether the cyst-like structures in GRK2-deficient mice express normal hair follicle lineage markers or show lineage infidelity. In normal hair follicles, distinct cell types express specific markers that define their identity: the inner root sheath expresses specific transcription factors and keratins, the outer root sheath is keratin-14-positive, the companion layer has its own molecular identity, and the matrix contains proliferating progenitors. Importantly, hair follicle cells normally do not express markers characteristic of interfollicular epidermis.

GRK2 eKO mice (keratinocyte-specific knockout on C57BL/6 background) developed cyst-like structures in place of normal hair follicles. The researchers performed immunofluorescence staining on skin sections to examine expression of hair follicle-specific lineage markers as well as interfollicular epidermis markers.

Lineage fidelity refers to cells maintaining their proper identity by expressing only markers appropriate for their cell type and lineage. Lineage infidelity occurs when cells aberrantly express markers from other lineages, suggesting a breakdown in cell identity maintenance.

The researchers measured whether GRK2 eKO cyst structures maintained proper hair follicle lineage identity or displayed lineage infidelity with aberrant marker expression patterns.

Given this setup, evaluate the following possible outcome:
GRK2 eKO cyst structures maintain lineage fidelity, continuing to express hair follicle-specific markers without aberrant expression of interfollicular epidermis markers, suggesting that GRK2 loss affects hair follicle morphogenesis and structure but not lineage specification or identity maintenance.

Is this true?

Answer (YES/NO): NO